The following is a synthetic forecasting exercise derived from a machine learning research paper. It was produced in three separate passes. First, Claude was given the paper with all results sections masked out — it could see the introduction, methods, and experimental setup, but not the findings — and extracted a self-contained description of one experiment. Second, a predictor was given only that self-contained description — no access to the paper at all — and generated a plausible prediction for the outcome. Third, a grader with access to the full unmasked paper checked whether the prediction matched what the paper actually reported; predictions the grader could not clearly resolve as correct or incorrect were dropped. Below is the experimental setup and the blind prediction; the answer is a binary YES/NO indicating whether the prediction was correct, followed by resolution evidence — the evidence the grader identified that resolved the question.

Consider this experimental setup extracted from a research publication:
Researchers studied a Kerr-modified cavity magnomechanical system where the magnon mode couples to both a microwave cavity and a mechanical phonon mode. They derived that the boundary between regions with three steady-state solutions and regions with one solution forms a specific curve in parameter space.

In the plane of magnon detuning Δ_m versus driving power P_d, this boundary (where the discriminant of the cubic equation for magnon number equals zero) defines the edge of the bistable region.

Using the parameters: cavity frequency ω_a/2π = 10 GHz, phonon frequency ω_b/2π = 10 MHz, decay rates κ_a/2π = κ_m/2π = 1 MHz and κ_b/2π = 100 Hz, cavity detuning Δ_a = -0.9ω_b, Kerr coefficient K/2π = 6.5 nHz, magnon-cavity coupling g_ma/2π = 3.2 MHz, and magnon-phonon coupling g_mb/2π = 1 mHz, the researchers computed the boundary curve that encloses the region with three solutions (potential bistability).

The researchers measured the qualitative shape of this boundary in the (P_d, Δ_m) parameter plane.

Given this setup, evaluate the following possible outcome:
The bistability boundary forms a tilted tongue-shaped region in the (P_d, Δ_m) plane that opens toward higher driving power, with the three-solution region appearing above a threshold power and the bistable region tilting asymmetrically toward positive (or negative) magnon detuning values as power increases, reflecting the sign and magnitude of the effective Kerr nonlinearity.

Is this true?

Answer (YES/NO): NO